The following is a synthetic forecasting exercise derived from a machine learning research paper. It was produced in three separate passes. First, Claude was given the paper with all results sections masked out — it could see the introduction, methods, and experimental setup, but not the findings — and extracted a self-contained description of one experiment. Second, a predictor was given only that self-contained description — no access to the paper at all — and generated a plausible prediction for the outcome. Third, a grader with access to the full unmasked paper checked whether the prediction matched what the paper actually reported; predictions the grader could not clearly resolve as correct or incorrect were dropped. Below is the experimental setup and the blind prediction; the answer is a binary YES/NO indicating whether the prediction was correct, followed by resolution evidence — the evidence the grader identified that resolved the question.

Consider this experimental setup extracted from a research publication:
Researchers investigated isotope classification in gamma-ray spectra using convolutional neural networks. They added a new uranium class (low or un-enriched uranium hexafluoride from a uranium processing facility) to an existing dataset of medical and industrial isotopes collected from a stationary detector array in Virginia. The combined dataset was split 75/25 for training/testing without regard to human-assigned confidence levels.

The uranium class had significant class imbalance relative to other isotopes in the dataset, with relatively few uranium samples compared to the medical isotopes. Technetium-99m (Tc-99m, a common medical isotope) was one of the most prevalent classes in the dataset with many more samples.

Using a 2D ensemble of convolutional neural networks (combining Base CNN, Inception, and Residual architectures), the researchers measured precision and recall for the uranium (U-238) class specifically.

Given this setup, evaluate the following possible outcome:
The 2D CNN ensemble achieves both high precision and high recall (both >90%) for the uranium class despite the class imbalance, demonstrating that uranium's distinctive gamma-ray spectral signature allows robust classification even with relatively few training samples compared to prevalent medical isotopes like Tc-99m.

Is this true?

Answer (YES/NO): NO